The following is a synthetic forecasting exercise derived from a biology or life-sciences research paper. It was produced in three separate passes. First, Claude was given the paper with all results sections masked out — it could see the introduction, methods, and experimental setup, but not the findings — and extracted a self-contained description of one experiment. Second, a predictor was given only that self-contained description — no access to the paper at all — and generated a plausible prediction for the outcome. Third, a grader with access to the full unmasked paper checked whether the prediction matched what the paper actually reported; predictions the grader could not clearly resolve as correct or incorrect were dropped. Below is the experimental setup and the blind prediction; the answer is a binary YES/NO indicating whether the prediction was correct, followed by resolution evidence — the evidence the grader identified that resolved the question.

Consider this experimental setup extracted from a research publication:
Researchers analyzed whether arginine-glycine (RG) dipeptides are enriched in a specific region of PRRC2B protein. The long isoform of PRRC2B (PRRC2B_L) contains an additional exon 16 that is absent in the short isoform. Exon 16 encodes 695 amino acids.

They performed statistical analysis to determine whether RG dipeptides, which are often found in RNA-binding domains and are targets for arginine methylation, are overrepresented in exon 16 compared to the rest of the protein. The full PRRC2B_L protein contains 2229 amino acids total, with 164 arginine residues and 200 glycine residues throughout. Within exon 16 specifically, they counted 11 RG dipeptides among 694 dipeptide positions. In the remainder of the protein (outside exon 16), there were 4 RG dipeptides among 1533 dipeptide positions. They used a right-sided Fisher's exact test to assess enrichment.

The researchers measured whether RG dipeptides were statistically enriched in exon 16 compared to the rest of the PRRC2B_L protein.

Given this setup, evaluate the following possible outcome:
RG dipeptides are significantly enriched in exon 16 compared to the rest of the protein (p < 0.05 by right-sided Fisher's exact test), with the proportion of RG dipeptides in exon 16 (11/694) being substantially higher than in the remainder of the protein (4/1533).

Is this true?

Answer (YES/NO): YES